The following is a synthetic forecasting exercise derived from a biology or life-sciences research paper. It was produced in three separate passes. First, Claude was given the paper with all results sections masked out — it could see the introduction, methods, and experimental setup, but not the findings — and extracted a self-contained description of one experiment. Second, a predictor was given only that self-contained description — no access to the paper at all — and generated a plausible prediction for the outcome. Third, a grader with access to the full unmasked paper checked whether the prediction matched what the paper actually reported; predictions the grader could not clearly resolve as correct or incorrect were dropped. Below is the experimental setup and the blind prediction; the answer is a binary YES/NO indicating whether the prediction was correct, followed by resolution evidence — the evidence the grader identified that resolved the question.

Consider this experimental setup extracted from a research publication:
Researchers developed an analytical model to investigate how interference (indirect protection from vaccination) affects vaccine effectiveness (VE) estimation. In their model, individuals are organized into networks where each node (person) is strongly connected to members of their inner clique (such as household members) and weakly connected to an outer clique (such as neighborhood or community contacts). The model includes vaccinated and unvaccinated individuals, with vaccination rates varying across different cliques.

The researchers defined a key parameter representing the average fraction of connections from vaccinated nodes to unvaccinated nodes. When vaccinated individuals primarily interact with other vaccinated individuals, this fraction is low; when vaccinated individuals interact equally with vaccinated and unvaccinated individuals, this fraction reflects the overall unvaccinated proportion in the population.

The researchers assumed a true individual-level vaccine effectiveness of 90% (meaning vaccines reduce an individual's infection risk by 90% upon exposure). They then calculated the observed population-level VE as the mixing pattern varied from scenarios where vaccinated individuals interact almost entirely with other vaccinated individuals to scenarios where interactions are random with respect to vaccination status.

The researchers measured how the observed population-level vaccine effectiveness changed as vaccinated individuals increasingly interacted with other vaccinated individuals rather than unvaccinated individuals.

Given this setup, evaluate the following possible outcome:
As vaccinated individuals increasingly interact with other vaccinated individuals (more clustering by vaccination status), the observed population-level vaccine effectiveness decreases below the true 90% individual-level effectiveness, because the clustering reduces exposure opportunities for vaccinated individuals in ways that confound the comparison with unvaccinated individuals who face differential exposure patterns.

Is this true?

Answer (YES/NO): NO